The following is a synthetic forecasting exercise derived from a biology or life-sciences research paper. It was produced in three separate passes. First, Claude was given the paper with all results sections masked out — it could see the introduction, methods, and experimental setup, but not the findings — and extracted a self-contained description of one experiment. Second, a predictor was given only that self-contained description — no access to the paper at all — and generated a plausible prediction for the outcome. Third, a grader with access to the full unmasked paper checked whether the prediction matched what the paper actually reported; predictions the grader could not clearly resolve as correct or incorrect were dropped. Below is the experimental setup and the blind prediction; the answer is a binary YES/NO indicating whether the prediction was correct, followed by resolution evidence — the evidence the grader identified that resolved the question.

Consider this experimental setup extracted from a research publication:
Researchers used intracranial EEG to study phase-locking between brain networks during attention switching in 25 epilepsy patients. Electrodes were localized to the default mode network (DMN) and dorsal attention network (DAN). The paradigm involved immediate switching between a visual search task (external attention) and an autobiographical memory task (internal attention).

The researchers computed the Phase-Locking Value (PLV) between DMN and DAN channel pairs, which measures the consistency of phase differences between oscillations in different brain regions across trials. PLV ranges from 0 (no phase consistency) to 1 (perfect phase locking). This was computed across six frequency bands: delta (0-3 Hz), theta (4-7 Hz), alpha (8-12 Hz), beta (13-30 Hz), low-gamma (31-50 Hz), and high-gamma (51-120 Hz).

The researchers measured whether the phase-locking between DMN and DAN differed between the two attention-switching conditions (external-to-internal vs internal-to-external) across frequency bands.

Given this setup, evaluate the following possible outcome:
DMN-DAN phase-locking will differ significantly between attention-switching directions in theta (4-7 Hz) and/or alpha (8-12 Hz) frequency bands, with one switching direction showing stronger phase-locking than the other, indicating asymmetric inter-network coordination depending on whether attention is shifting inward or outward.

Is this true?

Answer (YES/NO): NO